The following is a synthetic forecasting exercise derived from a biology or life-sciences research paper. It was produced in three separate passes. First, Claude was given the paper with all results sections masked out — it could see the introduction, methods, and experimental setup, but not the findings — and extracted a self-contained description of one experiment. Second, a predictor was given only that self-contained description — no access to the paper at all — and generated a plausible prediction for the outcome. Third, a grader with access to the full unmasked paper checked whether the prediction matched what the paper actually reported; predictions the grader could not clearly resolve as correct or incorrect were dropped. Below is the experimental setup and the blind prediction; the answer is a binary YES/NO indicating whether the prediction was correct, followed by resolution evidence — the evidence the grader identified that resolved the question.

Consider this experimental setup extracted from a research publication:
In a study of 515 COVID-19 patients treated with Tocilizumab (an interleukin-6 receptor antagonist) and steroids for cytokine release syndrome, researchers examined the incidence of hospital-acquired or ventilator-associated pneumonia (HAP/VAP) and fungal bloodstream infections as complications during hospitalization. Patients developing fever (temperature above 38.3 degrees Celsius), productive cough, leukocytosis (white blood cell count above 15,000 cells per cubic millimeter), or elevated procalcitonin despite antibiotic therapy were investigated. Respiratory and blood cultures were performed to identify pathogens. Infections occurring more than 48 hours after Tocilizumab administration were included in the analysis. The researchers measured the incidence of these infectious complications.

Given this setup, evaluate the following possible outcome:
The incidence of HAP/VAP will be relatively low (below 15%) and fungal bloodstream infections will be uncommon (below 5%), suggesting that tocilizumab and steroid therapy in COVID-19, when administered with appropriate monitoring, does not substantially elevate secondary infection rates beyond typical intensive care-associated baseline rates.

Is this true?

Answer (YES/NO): YES